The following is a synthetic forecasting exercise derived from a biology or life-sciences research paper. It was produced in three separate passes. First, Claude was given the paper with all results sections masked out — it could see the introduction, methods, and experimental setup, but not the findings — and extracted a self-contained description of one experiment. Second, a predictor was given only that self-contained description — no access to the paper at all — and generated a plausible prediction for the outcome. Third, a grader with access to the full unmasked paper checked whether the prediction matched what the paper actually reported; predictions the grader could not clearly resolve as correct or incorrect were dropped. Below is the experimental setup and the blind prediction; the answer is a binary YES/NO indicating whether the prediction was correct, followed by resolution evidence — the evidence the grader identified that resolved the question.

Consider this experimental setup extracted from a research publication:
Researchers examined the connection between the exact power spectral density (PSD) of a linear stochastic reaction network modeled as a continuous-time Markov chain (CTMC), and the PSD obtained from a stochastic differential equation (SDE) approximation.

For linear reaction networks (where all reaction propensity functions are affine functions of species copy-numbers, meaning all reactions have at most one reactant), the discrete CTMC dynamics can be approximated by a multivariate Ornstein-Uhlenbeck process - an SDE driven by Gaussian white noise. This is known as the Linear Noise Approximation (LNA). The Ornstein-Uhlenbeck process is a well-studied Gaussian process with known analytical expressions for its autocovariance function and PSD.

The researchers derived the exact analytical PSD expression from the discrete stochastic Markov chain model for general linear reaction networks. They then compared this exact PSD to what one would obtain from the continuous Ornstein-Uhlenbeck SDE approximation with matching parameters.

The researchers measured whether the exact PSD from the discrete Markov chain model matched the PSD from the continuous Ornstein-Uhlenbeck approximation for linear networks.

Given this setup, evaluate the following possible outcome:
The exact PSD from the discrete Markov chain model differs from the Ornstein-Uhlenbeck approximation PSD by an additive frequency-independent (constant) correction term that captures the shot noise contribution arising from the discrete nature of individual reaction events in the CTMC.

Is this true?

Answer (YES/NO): NO